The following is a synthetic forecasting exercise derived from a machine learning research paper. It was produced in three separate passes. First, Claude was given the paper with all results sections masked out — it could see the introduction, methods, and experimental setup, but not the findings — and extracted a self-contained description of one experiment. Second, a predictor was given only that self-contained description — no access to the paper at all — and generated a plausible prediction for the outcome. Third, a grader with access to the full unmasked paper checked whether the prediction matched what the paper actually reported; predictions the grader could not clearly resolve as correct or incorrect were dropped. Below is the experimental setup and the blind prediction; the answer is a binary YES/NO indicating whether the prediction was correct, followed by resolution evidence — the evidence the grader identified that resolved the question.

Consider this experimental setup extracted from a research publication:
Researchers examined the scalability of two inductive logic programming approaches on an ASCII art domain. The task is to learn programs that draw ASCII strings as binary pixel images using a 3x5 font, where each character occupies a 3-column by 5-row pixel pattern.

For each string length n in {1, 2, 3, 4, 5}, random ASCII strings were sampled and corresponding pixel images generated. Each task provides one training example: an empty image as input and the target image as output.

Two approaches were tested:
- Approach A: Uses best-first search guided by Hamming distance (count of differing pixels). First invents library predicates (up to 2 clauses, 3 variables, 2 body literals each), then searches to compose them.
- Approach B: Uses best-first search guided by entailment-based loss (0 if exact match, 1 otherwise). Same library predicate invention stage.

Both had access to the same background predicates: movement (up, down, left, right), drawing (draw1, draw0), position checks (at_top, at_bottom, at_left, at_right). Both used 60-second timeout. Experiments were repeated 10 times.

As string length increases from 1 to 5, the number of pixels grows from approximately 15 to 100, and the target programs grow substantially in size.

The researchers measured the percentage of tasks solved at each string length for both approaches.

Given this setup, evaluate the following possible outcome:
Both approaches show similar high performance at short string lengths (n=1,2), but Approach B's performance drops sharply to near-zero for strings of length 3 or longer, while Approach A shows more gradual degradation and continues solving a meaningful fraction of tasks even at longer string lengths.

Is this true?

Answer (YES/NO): NO